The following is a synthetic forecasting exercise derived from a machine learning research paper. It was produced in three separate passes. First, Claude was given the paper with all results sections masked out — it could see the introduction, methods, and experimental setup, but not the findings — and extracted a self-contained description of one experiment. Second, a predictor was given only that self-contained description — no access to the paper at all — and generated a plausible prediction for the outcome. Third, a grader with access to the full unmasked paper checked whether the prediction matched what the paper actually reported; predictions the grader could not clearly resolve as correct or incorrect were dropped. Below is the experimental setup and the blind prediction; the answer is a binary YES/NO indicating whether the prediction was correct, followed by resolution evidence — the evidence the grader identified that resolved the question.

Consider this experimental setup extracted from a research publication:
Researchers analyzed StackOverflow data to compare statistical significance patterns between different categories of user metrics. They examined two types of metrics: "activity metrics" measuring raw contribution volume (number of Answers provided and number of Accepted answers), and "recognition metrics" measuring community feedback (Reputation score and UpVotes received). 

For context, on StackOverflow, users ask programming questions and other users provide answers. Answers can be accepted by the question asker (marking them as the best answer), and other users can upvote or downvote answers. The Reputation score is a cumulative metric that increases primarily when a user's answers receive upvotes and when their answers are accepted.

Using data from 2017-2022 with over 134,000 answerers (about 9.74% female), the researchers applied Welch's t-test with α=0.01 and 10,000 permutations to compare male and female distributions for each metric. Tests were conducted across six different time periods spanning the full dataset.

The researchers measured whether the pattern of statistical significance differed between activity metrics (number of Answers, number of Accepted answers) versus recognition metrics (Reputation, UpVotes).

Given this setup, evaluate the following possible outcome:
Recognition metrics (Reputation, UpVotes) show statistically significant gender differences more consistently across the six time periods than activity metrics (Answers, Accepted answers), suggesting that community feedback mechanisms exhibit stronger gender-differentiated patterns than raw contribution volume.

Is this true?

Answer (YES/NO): YES